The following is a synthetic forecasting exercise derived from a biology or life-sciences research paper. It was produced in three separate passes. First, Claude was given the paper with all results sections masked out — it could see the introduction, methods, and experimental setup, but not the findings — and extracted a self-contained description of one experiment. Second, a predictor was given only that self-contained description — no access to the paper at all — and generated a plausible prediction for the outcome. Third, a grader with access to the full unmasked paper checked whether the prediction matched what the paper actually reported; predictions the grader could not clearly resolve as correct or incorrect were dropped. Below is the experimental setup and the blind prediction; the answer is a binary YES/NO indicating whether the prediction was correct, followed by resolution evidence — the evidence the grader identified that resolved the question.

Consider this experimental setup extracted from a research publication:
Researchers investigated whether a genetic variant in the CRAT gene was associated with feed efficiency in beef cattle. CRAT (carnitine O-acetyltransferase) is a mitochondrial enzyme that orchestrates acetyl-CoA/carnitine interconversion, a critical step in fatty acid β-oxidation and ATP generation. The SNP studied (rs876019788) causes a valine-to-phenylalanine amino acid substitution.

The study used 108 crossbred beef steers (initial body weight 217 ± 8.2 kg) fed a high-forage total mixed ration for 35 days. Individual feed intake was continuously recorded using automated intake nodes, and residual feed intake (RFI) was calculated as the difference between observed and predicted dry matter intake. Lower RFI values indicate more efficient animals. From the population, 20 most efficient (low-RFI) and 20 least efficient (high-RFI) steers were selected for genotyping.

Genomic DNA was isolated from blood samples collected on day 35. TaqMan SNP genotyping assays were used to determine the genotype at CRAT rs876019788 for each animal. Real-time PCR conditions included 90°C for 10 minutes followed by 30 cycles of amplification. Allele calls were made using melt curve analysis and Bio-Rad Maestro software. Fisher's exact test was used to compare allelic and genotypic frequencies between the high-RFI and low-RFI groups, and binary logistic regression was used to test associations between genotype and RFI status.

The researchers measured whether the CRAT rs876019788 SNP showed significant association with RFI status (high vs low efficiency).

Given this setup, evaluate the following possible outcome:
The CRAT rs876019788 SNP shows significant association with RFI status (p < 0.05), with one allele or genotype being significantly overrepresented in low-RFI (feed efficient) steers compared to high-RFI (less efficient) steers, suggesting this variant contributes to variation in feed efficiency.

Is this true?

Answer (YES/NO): NO